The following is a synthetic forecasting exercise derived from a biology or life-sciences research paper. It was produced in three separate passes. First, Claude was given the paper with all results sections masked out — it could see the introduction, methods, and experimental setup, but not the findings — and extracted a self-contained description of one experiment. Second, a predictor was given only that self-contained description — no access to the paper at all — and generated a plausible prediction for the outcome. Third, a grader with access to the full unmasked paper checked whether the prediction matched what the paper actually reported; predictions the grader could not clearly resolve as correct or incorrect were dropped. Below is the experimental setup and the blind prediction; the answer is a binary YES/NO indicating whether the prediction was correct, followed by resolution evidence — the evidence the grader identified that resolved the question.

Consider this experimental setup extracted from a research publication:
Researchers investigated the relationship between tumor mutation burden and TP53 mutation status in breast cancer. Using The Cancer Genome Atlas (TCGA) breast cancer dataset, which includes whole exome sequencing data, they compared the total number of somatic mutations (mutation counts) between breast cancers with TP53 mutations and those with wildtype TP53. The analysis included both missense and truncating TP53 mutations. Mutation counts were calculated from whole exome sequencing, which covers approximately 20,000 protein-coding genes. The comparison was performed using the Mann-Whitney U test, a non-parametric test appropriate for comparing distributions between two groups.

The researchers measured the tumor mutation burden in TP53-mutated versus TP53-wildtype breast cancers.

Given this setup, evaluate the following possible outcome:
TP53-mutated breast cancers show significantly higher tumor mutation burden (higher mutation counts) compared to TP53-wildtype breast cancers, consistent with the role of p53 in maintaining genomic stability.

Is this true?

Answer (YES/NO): YES